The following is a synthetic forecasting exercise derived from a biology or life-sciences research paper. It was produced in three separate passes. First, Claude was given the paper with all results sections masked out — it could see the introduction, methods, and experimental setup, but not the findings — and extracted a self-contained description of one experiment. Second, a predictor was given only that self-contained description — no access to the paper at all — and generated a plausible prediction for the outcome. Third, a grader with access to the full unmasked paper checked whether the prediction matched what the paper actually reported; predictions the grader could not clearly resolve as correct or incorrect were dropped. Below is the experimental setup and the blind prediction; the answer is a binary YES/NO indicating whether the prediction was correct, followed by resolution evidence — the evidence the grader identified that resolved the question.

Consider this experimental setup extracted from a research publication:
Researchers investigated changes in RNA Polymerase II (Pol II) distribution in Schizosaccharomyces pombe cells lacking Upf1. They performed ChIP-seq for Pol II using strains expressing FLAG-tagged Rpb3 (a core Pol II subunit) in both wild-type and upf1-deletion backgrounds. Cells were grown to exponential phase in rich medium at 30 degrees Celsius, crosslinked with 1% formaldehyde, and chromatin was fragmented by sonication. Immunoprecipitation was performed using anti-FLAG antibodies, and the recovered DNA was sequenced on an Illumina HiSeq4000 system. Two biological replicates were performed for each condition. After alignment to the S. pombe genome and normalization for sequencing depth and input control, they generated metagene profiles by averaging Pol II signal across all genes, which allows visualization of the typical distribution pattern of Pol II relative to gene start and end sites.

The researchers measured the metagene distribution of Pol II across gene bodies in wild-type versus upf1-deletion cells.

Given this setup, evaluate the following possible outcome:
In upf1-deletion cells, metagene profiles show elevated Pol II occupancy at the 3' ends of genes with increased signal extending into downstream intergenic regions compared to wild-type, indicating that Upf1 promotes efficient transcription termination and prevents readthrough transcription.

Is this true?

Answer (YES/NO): NO